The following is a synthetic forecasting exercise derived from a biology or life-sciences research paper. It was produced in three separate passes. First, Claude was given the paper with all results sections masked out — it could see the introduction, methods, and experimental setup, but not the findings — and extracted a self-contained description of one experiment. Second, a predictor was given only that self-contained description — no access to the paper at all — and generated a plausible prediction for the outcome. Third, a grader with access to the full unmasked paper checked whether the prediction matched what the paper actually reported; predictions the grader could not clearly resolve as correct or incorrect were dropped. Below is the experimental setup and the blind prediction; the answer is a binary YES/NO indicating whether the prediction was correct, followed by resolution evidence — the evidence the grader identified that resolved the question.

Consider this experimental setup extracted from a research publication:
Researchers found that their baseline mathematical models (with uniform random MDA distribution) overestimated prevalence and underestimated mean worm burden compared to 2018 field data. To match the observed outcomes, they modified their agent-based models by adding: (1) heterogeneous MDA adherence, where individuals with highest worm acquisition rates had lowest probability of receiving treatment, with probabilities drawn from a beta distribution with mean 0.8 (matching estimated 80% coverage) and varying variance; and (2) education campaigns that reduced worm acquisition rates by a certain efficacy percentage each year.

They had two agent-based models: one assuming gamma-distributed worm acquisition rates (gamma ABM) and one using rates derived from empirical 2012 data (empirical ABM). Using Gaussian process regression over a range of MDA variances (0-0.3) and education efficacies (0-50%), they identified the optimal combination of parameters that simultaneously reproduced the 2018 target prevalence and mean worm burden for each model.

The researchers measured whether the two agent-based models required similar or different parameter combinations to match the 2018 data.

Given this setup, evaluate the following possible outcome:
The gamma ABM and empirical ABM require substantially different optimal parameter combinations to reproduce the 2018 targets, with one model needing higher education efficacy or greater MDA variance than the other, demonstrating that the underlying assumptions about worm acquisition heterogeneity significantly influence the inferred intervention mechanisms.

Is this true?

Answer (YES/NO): YES